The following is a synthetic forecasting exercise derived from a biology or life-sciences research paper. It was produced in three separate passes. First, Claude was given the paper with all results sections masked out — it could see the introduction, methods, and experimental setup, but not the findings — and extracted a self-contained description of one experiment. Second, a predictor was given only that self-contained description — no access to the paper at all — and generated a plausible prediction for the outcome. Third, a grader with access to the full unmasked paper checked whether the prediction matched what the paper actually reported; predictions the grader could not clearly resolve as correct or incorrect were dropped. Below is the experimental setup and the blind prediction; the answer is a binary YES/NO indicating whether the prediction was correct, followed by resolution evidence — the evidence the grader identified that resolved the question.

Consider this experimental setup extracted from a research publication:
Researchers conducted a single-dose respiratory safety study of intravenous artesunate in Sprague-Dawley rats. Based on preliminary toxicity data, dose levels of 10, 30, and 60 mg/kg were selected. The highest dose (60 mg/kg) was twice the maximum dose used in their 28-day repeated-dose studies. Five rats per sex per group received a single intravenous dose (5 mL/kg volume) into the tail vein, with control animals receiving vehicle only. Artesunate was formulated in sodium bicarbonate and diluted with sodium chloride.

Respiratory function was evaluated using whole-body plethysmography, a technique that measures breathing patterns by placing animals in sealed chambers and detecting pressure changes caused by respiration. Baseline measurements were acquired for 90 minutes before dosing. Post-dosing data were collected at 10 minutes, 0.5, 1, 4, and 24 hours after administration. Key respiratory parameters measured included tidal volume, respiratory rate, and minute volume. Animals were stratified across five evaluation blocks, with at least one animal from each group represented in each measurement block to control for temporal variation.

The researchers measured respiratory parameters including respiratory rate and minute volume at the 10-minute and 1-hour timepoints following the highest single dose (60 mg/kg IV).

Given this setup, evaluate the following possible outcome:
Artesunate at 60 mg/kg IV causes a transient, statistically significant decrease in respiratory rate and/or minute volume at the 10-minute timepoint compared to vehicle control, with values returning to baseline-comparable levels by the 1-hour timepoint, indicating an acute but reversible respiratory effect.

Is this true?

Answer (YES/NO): NO